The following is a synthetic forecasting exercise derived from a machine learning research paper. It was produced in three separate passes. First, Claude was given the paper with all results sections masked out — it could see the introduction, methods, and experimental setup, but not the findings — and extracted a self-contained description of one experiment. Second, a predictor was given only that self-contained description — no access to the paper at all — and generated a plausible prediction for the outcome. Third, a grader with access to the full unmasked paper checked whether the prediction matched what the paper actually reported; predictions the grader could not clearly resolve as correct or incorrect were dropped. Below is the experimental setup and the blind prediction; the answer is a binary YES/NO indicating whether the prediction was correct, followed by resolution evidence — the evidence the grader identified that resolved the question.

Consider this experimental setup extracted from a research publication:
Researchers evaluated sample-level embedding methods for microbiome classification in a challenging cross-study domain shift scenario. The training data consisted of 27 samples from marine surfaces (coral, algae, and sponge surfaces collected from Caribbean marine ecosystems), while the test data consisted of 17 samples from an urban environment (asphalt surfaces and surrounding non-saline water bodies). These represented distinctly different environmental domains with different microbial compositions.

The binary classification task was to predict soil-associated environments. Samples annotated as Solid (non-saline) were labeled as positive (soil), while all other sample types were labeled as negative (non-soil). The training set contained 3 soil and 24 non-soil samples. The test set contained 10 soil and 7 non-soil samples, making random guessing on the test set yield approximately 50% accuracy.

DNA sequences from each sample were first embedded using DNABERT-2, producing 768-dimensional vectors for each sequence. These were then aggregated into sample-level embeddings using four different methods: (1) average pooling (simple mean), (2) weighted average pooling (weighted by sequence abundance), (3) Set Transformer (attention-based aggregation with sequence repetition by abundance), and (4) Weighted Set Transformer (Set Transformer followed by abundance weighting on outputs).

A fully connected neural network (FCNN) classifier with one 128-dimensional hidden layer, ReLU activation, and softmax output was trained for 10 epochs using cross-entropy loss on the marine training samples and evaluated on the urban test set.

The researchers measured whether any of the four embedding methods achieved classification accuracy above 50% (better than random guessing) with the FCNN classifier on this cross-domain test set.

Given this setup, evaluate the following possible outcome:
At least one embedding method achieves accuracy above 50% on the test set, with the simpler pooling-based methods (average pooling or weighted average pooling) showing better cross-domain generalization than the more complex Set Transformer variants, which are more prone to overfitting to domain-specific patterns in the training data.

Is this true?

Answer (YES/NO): NO